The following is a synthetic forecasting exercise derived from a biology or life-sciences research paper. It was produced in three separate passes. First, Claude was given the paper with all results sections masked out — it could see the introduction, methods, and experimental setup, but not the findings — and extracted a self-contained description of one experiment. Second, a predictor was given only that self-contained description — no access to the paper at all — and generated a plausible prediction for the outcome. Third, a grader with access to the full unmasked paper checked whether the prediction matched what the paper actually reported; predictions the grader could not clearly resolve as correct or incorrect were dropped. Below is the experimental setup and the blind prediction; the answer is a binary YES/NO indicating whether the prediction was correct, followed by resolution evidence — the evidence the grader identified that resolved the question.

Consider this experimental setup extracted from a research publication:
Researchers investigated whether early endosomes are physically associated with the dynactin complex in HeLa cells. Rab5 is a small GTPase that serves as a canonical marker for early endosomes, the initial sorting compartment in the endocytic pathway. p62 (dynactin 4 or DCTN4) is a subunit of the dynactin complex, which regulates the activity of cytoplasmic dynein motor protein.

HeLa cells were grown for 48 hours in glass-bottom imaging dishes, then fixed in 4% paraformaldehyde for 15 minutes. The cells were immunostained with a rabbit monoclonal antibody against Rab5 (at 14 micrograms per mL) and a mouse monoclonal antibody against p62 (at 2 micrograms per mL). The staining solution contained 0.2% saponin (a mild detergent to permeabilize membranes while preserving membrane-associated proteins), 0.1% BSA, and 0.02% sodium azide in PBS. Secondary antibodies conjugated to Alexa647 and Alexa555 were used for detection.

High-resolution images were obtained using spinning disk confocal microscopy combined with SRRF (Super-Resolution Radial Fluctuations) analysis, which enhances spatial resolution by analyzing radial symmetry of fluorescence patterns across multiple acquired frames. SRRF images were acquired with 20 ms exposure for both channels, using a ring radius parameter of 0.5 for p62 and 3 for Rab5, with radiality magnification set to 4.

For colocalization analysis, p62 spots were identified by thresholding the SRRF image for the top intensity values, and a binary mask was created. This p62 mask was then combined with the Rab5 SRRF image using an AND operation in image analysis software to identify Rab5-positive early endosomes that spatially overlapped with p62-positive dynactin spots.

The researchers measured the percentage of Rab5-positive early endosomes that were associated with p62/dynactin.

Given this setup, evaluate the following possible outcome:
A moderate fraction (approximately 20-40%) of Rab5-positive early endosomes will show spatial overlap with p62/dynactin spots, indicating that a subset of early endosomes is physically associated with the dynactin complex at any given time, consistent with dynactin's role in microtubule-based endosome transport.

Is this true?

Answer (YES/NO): NO